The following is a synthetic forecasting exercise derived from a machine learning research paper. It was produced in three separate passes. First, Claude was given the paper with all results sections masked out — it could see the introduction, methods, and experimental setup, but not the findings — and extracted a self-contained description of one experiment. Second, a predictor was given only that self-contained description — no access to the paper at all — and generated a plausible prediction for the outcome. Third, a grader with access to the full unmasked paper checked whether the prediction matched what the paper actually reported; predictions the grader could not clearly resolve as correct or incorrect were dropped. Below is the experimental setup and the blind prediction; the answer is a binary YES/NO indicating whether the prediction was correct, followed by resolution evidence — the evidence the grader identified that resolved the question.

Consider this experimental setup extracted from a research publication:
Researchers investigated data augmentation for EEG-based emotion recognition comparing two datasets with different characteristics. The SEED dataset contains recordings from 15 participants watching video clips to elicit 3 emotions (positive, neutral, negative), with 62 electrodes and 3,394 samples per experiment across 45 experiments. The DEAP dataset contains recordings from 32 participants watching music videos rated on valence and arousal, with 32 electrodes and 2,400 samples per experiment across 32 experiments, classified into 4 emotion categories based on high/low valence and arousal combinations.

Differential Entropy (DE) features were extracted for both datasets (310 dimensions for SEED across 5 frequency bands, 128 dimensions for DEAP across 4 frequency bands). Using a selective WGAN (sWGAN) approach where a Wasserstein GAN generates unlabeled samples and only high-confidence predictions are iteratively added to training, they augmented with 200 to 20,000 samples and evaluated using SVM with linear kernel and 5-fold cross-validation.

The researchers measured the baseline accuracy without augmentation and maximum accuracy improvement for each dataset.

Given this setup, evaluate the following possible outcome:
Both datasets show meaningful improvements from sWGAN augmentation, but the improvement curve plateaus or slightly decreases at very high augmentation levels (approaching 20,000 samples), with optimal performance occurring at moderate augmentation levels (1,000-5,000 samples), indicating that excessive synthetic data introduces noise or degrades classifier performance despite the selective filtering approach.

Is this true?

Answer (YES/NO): NO